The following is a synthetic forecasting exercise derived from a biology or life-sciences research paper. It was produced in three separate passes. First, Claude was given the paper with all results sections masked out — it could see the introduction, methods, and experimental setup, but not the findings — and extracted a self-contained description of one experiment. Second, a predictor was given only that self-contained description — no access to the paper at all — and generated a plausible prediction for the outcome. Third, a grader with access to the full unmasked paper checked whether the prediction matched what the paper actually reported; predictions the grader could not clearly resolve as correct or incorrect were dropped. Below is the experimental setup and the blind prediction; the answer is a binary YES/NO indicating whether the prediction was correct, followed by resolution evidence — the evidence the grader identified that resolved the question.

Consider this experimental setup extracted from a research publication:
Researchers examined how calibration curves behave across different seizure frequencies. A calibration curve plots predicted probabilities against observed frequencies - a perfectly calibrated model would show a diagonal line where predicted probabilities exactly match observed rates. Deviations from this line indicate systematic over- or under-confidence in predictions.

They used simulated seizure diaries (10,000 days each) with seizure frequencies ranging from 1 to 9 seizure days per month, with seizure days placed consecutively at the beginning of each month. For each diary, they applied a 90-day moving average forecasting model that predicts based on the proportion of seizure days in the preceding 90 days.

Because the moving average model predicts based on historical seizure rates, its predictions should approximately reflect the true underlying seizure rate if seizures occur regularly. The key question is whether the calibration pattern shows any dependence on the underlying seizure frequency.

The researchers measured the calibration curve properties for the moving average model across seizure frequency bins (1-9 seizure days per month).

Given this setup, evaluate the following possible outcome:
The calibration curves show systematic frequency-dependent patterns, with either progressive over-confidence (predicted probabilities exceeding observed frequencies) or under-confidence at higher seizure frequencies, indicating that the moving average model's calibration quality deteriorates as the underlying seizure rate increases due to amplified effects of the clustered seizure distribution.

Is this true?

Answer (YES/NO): NO